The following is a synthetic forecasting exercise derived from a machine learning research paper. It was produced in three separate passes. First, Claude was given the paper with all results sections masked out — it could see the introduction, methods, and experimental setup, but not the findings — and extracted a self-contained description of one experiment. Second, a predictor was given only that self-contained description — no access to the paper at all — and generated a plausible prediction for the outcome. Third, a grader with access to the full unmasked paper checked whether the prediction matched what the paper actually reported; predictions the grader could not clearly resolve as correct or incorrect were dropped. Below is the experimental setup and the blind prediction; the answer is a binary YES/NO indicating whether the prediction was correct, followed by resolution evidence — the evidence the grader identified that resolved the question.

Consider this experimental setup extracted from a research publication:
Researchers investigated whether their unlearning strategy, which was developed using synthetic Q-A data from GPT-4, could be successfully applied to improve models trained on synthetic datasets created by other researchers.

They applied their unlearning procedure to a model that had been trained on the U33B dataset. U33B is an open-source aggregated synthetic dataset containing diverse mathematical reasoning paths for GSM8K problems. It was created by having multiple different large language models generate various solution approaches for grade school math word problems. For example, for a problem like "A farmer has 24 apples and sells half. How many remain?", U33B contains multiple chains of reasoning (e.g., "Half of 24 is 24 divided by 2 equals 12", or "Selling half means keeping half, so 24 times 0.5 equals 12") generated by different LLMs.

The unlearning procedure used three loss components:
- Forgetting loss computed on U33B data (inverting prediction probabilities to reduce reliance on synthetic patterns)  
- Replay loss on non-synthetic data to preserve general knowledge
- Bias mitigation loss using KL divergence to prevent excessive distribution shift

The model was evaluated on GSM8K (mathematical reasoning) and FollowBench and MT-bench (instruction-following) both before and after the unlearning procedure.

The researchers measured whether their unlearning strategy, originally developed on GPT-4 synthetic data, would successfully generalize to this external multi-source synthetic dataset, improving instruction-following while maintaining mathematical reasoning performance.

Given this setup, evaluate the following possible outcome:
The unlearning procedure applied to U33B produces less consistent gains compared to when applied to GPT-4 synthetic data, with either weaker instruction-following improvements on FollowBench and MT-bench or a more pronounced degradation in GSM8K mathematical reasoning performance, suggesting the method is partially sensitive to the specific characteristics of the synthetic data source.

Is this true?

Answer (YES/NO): NO